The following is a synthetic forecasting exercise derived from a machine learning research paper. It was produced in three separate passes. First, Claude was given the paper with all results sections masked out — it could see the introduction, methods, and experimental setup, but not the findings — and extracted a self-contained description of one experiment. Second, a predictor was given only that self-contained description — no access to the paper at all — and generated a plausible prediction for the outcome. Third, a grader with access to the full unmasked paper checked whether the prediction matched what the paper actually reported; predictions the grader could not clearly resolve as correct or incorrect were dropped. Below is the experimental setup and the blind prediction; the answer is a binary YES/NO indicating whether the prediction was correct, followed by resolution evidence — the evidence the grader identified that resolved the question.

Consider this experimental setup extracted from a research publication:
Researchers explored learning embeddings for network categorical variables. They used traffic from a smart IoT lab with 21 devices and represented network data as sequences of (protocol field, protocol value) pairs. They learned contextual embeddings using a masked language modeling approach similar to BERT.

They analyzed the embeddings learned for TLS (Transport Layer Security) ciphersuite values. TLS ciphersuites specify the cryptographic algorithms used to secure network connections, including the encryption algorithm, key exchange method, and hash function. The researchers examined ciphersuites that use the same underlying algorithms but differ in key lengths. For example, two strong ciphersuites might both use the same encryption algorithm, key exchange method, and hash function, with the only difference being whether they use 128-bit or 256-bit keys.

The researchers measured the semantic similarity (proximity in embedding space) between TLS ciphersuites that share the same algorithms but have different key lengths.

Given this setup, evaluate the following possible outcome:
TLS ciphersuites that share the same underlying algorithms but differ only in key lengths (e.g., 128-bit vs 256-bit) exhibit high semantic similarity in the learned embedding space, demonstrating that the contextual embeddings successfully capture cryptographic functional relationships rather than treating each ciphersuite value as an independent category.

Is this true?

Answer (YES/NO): YES